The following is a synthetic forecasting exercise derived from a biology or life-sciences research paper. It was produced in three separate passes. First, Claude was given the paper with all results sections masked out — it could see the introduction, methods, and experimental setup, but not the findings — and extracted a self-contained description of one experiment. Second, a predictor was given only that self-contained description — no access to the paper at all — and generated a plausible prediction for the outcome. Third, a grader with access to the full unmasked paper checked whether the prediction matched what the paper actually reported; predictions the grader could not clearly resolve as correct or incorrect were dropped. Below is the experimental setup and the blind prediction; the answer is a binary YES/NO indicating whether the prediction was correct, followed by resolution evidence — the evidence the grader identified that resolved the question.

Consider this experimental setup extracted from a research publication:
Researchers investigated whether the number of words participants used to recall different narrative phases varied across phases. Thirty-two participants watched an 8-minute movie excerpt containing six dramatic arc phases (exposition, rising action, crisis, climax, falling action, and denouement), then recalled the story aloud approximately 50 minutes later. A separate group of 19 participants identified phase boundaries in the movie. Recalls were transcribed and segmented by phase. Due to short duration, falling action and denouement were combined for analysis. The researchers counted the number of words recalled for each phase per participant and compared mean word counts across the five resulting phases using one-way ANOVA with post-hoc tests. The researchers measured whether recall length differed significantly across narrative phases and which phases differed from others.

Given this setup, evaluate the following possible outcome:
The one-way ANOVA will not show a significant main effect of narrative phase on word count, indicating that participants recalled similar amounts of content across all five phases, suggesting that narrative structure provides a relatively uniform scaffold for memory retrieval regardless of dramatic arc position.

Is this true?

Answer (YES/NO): NO